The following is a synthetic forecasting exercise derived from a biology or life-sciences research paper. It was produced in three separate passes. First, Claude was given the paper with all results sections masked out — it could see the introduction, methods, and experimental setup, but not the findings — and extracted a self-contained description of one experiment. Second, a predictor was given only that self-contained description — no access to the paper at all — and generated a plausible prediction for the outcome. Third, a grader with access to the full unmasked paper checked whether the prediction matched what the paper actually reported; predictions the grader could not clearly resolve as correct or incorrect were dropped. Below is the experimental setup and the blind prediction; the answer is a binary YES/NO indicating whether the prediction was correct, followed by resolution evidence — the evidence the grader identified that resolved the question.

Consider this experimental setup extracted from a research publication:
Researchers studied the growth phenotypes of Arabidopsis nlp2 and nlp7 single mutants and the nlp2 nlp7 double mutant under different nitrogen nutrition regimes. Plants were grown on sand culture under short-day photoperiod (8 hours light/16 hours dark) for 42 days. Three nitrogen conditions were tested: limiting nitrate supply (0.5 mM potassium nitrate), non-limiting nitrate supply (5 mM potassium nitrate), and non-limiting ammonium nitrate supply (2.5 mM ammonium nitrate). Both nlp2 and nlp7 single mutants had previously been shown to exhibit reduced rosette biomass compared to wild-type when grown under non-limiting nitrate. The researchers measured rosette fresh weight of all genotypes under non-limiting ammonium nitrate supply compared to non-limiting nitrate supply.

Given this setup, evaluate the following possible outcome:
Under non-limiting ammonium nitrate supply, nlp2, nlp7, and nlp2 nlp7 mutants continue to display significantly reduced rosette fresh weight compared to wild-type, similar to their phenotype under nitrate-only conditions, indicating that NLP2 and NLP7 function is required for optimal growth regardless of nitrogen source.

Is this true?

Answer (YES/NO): NO